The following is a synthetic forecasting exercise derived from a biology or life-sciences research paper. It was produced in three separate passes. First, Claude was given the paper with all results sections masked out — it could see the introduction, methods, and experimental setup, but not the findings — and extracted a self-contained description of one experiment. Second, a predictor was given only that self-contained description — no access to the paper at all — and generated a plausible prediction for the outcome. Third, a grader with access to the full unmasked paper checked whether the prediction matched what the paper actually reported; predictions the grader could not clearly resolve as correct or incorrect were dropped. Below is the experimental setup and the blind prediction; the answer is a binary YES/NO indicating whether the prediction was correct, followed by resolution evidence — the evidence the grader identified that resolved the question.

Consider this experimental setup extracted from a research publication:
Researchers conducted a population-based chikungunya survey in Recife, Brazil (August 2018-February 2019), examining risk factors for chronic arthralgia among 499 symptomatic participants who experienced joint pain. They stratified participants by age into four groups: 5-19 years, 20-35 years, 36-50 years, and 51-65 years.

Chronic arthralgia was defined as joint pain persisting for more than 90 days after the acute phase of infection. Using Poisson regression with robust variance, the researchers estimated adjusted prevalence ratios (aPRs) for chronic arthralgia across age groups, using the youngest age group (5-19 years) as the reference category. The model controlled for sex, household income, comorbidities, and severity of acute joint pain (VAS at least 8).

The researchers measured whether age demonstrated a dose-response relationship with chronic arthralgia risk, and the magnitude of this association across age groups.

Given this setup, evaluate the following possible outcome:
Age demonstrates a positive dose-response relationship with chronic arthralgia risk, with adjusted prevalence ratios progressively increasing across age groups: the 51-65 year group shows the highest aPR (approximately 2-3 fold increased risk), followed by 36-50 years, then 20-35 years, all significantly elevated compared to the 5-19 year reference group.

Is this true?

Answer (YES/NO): NO